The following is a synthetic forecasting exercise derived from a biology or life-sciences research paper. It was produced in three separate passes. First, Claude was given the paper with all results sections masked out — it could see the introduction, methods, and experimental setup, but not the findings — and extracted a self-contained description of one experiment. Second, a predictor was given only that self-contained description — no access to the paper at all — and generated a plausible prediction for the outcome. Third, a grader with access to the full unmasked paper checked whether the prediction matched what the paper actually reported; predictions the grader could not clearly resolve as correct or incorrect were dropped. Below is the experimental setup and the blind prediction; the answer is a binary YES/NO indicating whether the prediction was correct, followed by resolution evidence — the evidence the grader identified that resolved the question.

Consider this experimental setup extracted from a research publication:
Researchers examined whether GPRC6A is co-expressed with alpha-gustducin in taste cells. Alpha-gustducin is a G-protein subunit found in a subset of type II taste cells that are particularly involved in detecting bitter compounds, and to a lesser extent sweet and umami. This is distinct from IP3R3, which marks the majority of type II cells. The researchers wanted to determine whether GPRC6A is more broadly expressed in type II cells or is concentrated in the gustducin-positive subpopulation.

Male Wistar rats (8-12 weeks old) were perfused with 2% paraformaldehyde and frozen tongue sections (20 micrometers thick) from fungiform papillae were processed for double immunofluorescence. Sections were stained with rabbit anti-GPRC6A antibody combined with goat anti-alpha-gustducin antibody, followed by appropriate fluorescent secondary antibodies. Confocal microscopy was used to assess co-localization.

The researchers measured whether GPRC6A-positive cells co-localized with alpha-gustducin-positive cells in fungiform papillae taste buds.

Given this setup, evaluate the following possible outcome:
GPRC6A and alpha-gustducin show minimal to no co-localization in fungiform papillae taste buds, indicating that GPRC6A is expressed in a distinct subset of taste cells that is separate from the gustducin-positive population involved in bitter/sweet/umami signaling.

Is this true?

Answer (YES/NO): YES